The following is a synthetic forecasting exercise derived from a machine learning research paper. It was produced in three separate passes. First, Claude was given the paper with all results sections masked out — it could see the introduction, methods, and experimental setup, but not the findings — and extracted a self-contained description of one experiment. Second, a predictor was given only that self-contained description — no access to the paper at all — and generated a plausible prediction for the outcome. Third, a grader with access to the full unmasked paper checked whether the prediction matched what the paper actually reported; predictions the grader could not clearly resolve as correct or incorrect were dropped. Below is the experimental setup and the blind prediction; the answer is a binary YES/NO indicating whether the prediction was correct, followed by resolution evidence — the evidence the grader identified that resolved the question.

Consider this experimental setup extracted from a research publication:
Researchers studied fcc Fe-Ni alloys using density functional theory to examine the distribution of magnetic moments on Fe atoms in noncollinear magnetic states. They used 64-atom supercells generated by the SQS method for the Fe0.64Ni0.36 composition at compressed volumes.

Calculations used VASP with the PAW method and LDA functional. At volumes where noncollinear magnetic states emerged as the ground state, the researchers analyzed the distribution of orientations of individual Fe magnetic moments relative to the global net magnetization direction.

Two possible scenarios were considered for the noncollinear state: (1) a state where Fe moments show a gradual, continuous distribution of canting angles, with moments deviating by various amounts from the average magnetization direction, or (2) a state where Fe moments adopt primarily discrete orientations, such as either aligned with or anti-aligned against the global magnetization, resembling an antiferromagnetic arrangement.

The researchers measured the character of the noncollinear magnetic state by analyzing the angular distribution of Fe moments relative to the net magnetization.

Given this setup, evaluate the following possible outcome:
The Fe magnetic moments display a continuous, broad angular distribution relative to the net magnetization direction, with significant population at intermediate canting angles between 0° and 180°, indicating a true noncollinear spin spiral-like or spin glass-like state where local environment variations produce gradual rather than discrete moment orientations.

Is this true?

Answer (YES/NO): YES